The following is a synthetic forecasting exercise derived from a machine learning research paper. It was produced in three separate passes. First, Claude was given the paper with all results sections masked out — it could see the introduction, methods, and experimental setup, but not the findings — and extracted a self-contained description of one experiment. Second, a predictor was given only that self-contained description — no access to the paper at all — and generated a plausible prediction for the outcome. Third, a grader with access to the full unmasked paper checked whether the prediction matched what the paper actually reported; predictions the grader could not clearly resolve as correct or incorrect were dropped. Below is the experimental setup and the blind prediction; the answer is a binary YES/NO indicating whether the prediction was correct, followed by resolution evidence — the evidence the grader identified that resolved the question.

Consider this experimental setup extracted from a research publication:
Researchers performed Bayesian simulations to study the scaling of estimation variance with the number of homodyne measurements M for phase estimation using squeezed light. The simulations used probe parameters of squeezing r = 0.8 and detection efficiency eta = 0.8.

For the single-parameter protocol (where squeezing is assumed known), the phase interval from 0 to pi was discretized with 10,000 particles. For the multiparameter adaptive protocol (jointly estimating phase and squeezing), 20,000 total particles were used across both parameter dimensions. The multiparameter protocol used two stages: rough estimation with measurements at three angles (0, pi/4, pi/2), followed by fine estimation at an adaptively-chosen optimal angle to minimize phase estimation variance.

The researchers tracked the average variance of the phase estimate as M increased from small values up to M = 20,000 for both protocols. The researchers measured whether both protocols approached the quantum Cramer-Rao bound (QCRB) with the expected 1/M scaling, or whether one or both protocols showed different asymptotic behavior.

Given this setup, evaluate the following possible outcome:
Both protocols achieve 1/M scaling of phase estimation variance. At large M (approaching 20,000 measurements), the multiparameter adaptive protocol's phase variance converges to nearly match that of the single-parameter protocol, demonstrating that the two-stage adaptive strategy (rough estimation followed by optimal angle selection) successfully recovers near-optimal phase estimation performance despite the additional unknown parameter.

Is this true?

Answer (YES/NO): NO